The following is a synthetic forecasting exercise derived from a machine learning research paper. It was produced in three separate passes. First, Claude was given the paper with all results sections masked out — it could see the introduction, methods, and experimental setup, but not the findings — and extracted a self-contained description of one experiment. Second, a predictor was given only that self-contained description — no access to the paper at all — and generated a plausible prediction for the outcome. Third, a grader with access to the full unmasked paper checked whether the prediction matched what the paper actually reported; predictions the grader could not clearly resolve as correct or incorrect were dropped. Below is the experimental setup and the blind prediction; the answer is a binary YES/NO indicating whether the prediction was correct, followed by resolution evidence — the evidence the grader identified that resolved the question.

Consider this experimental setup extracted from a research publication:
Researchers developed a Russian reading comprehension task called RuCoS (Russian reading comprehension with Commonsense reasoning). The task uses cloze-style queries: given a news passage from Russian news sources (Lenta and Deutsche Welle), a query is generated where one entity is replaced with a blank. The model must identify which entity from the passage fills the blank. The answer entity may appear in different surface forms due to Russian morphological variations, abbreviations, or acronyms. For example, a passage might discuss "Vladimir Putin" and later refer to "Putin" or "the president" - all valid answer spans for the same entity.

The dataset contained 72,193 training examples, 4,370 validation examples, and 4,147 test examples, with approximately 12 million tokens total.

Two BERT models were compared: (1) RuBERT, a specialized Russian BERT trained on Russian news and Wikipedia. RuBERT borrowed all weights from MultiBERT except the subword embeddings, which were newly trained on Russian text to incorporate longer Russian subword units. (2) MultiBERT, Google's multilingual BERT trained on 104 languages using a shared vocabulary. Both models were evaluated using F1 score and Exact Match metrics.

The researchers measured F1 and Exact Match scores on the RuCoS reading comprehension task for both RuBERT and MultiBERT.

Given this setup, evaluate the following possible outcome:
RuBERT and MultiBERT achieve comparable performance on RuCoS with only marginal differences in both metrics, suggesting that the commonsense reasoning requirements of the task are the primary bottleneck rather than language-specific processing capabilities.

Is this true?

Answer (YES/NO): NO